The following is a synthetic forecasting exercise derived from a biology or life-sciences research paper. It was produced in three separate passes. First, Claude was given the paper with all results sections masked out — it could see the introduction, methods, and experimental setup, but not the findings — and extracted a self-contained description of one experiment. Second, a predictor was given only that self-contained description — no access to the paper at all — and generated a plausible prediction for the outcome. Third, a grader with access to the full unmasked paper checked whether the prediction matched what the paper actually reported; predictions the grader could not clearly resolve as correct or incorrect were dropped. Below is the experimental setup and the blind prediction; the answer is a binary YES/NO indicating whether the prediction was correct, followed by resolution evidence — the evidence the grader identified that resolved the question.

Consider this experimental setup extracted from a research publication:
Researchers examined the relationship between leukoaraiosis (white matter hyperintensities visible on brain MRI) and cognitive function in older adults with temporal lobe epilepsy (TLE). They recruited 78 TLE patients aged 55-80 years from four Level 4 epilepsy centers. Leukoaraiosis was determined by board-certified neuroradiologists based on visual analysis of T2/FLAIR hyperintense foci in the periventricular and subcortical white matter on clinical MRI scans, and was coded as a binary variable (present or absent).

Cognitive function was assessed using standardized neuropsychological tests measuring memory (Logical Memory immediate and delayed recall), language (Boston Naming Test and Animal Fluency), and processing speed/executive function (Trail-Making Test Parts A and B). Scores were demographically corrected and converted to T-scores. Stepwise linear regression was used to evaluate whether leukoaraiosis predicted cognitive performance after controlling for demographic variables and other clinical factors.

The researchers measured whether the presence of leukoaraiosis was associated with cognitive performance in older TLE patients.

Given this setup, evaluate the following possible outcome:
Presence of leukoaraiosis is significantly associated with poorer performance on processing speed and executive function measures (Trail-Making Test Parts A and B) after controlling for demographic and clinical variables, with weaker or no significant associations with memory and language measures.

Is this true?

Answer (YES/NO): NO